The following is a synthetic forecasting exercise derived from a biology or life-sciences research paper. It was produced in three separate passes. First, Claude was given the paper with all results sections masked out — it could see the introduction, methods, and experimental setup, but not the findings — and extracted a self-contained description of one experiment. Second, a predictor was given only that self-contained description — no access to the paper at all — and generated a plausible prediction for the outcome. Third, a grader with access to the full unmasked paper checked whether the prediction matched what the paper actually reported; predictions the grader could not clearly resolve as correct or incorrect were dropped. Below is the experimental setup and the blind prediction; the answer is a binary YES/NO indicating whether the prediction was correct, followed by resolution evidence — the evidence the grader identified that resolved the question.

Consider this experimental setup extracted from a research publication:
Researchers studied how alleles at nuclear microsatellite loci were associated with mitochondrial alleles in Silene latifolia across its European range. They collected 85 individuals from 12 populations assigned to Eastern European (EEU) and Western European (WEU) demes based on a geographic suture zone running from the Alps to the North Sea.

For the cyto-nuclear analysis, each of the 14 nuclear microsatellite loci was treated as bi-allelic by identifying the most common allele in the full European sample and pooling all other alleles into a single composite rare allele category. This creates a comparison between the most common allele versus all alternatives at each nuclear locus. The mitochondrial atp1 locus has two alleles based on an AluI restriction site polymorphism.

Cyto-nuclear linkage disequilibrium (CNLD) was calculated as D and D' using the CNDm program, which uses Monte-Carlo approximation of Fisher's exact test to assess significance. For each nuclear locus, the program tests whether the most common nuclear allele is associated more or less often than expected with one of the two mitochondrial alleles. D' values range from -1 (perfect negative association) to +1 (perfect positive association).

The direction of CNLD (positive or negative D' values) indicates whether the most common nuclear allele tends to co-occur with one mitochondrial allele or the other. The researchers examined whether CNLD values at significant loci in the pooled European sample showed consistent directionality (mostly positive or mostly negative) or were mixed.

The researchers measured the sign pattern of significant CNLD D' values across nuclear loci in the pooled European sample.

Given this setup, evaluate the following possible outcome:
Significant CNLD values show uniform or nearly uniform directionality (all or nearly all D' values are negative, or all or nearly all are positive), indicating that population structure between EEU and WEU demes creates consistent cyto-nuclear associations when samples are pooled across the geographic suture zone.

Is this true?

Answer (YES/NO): NO